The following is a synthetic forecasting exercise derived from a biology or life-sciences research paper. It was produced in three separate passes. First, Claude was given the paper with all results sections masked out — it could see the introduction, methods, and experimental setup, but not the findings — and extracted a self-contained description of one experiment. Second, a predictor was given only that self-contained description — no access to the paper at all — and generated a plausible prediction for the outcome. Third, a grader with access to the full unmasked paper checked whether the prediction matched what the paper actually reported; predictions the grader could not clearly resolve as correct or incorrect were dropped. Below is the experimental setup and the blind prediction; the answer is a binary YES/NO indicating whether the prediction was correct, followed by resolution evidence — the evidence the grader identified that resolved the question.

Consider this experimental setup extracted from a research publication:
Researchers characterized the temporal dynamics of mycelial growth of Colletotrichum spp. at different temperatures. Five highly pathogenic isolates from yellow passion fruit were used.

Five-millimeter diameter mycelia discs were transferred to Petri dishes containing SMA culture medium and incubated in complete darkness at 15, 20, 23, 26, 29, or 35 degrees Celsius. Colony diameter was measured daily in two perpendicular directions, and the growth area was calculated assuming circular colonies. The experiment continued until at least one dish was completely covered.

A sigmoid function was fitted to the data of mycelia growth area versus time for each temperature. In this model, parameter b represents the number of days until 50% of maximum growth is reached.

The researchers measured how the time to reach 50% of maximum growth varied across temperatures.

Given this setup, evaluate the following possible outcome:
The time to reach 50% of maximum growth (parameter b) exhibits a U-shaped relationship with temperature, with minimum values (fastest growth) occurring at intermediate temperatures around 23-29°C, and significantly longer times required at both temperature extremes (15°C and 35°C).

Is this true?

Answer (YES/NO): NO